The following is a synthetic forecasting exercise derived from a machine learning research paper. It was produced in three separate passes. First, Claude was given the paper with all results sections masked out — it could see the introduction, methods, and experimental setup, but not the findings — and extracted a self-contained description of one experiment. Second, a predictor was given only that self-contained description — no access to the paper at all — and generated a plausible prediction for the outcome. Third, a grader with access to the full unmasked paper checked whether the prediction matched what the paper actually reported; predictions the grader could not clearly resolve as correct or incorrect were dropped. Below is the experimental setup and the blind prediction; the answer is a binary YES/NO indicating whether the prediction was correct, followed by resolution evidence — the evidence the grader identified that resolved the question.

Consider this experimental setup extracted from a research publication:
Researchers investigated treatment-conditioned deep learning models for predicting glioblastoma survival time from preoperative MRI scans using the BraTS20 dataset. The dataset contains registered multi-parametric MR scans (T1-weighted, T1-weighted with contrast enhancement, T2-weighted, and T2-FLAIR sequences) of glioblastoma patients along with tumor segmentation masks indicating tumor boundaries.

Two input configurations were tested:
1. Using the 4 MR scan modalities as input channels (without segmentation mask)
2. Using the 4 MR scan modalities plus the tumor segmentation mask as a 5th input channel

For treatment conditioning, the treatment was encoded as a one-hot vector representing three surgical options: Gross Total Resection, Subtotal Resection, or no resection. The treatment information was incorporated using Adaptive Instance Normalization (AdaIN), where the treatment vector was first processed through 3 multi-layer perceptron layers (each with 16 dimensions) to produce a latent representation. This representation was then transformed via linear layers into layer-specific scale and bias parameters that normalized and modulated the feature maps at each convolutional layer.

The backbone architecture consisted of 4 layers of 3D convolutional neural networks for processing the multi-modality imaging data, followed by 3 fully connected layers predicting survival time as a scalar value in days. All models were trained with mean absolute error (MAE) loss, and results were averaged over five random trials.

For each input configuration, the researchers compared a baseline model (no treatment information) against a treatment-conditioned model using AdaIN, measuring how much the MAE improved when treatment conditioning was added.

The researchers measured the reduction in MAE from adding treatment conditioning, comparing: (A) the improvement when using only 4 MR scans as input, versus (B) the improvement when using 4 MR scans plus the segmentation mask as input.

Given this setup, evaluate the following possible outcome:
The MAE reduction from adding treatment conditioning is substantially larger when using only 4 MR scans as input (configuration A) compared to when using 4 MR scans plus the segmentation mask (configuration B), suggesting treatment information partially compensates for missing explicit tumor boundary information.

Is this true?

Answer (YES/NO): YES